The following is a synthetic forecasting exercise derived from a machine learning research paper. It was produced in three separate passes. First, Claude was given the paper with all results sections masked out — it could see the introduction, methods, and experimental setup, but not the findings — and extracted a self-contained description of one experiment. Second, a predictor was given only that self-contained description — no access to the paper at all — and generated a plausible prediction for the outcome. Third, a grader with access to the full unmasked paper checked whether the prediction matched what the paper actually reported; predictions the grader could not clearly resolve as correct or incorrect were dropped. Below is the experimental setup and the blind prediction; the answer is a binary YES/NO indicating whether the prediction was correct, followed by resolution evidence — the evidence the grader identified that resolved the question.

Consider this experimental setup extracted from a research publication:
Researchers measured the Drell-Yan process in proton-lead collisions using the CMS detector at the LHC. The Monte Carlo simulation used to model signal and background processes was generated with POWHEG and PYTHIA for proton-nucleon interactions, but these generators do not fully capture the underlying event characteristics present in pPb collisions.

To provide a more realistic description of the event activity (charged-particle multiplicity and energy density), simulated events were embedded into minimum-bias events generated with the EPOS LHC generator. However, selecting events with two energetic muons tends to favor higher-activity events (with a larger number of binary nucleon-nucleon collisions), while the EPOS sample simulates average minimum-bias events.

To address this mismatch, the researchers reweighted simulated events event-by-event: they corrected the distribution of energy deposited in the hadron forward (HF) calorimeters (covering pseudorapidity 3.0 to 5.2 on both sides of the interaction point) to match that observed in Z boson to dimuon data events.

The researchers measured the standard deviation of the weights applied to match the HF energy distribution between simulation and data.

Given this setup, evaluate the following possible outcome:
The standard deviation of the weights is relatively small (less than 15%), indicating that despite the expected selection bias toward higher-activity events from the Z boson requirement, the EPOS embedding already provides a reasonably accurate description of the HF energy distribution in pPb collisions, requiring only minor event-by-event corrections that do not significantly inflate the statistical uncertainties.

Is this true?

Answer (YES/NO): NO